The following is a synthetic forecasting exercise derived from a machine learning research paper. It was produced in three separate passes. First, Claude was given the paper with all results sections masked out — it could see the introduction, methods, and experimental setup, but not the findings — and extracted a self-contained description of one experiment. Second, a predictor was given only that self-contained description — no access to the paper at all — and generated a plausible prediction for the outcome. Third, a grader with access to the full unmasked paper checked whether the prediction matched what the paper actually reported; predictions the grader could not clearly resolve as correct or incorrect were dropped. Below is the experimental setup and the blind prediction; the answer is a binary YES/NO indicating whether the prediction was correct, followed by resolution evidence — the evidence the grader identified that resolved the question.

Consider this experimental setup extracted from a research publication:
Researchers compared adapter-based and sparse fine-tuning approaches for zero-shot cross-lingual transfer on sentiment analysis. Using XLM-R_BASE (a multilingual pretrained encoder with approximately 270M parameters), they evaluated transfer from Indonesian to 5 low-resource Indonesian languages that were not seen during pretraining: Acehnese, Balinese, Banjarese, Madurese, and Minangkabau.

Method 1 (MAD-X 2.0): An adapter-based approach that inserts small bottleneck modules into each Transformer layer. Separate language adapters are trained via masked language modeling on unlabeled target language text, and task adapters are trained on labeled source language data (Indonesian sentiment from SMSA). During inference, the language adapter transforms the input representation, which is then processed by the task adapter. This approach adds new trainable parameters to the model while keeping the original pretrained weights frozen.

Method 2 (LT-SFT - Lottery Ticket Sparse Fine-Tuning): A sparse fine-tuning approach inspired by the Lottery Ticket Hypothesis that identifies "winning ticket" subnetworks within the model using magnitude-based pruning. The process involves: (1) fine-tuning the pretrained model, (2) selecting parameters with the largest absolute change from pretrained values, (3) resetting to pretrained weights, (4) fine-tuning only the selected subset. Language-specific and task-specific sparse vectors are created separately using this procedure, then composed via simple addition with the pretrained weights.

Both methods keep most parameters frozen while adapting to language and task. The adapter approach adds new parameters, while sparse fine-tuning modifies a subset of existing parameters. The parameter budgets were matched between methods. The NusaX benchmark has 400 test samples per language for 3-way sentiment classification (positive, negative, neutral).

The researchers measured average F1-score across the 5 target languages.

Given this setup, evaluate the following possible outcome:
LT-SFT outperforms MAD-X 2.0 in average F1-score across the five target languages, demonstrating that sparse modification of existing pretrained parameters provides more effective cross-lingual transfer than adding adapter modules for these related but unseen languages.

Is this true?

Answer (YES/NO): YES